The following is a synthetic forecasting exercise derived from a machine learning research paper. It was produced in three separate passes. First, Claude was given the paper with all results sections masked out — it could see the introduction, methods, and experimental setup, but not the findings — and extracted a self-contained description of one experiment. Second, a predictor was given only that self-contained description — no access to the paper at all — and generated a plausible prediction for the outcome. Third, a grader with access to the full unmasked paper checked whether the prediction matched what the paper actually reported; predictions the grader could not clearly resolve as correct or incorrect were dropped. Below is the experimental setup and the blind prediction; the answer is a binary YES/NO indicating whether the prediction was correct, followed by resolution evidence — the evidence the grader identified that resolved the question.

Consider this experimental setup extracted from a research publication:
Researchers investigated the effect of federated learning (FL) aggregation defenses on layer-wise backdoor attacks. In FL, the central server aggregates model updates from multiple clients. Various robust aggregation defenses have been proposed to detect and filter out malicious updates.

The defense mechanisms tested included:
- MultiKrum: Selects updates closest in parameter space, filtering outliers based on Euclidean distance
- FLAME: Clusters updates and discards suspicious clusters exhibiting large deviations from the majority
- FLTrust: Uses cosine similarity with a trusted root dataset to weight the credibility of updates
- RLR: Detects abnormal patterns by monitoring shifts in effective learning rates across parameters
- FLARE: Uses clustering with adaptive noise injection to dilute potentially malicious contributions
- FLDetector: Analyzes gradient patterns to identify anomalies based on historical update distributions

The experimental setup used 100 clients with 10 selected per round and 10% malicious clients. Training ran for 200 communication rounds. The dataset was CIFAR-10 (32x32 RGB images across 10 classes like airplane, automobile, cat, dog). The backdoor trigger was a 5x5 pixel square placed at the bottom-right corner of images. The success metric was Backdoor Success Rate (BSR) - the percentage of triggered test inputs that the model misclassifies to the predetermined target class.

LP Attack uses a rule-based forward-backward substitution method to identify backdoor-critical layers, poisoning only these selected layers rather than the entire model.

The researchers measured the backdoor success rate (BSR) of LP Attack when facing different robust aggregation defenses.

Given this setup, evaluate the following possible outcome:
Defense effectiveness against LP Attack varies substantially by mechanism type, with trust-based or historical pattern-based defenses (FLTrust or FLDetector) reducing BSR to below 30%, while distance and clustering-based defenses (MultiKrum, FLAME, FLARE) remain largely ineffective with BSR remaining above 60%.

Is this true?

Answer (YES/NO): NO